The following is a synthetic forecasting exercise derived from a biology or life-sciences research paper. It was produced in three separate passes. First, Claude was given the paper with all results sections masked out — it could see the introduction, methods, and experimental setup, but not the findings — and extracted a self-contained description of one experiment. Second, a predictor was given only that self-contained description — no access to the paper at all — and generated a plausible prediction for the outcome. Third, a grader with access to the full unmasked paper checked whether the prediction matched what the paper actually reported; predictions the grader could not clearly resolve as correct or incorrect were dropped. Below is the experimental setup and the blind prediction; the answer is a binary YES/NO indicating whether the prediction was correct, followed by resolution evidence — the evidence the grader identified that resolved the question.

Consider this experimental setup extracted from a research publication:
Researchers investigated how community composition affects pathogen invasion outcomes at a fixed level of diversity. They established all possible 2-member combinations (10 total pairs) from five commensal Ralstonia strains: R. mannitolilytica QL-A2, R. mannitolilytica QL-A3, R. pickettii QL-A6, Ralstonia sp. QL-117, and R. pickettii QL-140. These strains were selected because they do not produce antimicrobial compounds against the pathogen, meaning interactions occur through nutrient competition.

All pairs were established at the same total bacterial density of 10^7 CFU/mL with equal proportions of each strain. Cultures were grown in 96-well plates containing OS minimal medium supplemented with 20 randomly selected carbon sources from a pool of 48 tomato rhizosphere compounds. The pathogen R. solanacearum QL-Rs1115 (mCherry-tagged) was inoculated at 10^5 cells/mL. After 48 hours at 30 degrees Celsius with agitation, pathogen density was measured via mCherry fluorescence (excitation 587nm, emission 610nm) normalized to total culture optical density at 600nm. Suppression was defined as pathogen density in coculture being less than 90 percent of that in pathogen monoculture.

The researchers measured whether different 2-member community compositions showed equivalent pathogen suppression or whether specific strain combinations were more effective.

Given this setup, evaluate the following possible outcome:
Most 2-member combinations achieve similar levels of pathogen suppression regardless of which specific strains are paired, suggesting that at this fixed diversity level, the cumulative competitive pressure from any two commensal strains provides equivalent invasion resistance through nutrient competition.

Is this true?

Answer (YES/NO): NO